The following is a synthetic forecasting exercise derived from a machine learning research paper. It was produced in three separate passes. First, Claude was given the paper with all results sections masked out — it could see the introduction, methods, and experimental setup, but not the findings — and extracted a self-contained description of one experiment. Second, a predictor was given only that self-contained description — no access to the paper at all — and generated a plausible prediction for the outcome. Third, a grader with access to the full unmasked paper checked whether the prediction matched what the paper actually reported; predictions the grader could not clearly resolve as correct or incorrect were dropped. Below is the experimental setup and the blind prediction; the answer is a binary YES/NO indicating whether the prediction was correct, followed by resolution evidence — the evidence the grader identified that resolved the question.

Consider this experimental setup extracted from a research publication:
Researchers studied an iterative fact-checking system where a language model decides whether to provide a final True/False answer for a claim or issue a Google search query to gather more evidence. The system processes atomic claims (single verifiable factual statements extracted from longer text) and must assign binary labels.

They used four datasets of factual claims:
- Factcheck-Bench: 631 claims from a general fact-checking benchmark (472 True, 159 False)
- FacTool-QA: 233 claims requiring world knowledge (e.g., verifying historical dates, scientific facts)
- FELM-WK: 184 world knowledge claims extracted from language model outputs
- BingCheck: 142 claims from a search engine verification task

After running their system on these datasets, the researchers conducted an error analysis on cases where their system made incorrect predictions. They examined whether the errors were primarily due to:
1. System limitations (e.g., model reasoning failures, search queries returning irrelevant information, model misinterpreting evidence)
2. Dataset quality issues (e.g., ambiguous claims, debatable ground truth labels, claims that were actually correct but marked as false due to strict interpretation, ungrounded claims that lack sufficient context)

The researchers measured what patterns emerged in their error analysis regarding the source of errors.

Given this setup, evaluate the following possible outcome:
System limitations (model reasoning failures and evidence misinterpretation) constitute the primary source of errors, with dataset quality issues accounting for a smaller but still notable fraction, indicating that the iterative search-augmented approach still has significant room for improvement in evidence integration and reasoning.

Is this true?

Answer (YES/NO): YES